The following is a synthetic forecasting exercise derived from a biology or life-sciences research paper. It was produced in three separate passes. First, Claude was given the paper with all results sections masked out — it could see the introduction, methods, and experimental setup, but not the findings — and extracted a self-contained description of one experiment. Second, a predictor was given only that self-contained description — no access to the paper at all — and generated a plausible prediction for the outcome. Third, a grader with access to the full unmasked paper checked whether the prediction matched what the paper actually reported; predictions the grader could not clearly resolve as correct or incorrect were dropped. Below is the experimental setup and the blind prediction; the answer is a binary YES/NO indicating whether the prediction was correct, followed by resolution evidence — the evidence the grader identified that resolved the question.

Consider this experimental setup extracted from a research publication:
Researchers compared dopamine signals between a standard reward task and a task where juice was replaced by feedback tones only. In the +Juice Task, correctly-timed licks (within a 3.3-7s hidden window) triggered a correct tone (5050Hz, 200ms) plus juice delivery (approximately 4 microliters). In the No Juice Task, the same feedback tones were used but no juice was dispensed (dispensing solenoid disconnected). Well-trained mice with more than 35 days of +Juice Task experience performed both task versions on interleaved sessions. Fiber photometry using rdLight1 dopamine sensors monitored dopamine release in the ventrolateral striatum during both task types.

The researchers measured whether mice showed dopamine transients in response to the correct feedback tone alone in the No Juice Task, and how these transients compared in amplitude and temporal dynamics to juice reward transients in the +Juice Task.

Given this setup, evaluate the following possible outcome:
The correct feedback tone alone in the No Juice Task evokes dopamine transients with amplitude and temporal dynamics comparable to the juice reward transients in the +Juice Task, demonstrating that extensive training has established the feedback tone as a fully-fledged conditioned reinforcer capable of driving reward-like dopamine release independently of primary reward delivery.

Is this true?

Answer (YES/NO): NO